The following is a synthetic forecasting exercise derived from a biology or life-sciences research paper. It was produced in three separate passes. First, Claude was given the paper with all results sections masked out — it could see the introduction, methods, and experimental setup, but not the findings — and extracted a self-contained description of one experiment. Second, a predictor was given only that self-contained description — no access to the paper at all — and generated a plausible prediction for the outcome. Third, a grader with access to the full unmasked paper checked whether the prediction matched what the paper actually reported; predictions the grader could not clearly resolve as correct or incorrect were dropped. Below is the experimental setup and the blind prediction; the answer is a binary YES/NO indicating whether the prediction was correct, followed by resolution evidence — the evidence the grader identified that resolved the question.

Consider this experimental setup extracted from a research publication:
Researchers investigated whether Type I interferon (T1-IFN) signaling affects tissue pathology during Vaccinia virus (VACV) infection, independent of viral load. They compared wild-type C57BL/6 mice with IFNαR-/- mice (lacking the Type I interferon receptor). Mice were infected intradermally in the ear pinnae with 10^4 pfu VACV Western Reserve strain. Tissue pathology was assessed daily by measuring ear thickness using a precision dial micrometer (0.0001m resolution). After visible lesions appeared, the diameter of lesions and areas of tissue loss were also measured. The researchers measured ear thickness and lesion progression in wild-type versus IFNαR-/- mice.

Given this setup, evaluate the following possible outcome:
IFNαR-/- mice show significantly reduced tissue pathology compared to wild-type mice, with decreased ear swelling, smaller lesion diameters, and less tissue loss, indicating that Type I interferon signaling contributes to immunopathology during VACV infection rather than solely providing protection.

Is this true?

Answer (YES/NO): NO